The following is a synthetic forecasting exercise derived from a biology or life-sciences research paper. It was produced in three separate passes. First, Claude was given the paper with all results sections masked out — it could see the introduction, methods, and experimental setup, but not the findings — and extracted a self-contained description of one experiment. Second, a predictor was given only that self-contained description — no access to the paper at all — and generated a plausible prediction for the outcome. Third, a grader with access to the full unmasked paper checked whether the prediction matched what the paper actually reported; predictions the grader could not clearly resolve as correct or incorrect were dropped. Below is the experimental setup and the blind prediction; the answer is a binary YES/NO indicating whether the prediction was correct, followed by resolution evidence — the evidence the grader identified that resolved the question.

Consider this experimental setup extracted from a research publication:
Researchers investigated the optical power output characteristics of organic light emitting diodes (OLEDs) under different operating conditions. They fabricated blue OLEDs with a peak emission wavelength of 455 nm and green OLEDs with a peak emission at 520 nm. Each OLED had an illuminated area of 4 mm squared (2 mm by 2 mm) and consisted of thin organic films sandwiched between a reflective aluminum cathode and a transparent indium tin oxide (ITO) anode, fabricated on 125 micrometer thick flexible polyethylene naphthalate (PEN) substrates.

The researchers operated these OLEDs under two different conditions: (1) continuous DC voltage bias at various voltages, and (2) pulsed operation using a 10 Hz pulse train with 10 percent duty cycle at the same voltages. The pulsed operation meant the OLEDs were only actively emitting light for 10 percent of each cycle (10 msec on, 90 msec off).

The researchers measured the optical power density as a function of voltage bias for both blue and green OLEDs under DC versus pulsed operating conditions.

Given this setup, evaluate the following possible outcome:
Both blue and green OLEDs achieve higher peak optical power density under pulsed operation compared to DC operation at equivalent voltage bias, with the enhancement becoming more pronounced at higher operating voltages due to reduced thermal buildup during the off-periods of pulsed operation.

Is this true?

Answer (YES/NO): YES